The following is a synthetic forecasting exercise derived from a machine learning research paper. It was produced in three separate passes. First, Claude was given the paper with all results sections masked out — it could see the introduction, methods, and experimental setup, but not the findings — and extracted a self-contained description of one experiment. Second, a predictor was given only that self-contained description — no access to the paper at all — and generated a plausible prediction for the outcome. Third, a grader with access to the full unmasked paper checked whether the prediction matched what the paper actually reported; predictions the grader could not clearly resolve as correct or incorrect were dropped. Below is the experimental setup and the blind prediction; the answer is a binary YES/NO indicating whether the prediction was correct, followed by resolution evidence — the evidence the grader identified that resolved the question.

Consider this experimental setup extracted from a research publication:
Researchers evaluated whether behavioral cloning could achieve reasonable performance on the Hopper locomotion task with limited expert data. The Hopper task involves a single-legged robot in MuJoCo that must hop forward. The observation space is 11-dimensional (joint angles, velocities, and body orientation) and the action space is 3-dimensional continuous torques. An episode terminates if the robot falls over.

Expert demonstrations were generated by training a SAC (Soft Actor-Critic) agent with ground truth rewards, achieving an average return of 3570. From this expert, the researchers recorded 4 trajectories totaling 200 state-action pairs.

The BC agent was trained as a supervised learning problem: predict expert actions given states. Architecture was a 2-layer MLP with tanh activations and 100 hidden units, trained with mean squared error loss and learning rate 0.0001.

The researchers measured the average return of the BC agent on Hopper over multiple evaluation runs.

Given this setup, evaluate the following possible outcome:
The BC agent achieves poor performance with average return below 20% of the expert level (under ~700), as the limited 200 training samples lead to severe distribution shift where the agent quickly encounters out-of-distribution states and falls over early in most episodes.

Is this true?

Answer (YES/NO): YES